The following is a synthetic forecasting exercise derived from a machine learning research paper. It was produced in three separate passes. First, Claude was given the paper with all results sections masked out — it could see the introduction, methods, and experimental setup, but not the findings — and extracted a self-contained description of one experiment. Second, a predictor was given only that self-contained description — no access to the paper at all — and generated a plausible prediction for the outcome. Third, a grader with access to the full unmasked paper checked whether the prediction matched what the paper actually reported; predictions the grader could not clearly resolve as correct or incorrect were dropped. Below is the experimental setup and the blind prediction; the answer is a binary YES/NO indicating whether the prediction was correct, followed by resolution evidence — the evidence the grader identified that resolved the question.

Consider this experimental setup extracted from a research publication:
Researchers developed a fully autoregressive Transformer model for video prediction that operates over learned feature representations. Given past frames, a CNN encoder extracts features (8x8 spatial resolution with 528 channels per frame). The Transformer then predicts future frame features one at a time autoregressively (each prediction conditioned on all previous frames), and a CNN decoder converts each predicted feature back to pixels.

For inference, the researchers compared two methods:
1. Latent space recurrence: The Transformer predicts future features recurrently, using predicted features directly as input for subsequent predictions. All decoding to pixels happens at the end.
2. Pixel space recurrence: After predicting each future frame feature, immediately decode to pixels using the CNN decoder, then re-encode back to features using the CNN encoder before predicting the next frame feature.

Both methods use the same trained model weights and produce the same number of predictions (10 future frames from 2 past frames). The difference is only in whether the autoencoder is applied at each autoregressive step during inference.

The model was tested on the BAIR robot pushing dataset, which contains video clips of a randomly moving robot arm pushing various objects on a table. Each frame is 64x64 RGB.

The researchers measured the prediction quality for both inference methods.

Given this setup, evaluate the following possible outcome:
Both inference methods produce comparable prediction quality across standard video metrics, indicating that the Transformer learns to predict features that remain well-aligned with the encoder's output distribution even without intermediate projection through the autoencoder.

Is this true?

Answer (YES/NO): NO